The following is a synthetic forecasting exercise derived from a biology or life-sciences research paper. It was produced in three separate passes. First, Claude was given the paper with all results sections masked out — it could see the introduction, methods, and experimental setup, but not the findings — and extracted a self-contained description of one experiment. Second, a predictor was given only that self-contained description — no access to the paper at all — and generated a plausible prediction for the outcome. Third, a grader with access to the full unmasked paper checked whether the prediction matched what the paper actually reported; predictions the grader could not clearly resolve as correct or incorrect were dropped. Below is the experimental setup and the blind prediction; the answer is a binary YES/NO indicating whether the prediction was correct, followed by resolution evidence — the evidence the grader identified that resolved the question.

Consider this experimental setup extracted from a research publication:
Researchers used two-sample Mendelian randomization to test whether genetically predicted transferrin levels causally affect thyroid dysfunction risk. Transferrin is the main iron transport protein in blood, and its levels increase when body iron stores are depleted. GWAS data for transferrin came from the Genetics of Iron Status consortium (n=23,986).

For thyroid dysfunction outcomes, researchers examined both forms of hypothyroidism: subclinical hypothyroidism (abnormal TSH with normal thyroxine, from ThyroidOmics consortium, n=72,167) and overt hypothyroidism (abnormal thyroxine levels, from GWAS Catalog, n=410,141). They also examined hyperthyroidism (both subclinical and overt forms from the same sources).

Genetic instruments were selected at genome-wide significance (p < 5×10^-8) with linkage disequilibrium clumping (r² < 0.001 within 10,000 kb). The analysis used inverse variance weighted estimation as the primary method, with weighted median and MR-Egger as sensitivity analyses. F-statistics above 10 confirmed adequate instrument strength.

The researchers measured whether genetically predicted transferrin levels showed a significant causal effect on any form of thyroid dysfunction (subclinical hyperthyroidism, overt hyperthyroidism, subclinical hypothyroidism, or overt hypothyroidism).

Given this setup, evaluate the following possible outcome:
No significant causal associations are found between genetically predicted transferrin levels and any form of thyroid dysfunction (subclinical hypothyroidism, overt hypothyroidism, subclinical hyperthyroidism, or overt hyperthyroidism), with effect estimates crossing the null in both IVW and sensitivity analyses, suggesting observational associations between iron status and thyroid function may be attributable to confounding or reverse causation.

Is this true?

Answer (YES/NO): YES